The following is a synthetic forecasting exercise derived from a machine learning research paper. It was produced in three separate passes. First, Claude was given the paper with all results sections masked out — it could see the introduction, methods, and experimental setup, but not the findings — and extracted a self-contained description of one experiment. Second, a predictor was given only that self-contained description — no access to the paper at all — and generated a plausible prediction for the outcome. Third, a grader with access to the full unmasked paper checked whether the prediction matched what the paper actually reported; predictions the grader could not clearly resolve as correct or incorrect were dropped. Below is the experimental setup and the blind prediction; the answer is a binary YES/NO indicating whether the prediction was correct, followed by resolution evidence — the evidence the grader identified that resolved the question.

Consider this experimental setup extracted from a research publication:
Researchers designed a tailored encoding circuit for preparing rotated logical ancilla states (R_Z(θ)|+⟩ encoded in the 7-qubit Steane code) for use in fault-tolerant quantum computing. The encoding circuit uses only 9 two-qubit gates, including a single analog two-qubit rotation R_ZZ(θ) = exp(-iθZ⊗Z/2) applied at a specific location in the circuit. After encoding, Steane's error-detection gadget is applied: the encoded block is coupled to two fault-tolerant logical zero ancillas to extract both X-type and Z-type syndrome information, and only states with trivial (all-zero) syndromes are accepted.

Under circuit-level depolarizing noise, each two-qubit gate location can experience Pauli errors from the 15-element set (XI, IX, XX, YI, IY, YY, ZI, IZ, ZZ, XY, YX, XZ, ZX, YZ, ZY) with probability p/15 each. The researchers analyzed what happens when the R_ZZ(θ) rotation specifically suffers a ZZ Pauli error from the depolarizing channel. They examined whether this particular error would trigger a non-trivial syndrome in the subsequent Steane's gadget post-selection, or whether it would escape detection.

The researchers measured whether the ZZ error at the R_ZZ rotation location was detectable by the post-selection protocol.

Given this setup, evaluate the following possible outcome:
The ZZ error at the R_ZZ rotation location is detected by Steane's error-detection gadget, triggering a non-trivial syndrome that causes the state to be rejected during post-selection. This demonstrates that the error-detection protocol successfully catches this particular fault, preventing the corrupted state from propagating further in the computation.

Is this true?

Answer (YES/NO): NO